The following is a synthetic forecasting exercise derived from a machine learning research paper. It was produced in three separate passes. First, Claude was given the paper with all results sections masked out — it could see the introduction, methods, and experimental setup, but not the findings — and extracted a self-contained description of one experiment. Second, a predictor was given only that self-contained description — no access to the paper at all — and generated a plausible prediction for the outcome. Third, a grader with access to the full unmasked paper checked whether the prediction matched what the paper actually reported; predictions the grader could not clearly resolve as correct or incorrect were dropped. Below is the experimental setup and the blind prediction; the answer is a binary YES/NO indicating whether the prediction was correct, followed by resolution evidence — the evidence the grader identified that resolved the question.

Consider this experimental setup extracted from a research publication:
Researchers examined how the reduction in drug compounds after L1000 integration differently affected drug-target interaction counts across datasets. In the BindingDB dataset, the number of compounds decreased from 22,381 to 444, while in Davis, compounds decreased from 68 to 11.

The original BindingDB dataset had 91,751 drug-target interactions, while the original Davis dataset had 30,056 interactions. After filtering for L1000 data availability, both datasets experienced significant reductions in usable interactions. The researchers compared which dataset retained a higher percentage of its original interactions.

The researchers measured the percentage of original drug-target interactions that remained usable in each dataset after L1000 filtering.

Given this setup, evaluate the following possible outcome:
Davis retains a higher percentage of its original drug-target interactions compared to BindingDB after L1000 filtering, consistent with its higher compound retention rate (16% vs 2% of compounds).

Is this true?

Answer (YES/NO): NO